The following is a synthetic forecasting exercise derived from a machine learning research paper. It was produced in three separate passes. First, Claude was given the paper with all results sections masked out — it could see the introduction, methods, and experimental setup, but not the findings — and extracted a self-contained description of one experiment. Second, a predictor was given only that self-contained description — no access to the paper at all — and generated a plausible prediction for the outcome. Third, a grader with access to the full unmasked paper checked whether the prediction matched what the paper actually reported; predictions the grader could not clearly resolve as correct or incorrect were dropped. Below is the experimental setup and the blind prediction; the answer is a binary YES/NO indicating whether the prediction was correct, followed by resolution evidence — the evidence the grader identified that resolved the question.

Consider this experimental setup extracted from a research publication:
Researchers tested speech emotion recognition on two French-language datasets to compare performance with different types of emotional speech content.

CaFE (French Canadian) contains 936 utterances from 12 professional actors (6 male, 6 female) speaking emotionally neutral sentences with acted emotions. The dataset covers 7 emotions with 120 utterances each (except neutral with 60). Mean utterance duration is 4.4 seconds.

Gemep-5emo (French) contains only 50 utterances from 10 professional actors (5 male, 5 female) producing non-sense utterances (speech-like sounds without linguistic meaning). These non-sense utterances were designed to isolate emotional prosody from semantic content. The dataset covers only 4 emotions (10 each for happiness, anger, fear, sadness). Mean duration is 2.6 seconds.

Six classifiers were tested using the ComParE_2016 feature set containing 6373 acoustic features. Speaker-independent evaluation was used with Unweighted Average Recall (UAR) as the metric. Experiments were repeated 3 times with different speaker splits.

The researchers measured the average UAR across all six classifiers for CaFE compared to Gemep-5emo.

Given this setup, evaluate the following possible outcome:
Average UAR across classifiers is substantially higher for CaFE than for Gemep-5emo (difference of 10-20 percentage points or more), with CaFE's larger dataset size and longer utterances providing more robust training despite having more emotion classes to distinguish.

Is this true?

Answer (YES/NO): NO